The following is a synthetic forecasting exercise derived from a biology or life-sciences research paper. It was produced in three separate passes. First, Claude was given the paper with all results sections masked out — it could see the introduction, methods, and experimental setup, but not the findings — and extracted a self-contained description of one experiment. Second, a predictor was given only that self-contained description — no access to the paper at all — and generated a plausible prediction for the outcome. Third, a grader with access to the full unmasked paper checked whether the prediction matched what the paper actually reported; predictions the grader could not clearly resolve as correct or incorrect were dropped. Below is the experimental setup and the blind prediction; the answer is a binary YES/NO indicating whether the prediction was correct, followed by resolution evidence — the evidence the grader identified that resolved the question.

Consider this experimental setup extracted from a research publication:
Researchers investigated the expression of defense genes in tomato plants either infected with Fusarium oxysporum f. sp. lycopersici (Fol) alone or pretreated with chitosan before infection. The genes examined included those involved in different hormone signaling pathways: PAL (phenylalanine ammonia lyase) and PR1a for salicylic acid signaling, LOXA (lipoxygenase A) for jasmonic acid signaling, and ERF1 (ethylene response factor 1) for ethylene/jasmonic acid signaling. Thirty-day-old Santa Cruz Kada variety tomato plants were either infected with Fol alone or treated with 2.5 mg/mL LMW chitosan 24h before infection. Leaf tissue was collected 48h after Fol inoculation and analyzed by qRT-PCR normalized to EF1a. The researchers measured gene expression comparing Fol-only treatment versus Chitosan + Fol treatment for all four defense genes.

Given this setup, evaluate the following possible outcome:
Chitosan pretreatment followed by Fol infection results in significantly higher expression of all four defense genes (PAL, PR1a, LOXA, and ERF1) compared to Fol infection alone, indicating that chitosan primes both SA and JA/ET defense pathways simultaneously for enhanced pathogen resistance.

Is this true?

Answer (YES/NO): YES